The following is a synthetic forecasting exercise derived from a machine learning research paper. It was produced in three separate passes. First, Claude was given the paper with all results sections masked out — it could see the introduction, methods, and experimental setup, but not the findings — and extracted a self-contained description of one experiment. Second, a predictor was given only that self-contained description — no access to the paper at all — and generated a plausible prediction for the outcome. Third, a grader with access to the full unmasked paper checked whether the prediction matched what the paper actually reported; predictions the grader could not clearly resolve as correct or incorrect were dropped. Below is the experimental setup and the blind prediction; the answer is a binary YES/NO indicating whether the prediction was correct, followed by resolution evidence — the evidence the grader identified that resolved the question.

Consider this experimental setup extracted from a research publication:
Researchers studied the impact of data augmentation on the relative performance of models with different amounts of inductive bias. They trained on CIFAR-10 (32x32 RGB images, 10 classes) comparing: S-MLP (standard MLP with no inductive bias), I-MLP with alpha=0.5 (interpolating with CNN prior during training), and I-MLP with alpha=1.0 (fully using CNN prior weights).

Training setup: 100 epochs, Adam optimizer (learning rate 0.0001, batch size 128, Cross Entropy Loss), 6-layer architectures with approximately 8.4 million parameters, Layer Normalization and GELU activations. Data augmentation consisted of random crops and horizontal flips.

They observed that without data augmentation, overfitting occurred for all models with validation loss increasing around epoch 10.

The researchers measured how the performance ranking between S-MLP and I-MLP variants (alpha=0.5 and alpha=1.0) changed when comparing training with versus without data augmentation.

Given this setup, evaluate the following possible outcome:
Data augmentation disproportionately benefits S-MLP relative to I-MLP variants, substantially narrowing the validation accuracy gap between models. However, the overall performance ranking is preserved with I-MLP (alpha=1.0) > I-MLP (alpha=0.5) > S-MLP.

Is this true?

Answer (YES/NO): NO